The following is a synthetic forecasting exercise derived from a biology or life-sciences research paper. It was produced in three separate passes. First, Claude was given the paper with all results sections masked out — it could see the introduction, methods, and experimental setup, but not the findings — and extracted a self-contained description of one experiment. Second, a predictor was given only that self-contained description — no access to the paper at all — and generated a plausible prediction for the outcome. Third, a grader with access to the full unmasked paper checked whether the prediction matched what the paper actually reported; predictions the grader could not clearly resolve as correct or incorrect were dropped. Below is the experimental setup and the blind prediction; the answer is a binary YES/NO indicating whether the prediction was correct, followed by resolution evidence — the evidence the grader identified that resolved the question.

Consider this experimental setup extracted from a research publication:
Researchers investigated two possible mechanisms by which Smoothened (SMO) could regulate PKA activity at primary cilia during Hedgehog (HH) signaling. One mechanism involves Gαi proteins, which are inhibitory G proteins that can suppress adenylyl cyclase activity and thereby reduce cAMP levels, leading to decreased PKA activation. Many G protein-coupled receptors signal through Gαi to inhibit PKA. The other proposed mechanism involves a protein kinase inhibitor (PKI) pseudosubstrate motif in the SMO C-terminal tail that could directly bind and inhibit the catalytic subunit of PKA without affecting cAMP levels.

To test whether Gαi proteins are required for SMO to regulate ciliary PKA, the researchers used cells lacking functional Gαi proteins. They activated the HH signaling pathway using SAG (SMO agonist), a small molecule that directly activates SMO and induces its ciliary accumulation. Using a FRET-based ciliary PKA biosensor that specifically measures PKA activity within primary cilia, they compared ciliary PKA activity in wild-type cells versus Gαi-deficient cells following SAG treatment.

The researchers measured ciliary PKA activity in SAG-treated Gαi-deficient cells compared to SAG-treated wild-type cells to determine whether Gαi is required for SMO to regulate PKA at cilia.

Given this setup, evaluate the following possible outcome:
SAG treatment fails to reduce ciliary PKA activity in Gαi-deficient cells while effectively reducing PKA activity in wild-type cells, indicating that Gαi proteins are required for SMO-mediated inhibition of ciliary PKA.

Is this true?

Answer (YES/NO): NO